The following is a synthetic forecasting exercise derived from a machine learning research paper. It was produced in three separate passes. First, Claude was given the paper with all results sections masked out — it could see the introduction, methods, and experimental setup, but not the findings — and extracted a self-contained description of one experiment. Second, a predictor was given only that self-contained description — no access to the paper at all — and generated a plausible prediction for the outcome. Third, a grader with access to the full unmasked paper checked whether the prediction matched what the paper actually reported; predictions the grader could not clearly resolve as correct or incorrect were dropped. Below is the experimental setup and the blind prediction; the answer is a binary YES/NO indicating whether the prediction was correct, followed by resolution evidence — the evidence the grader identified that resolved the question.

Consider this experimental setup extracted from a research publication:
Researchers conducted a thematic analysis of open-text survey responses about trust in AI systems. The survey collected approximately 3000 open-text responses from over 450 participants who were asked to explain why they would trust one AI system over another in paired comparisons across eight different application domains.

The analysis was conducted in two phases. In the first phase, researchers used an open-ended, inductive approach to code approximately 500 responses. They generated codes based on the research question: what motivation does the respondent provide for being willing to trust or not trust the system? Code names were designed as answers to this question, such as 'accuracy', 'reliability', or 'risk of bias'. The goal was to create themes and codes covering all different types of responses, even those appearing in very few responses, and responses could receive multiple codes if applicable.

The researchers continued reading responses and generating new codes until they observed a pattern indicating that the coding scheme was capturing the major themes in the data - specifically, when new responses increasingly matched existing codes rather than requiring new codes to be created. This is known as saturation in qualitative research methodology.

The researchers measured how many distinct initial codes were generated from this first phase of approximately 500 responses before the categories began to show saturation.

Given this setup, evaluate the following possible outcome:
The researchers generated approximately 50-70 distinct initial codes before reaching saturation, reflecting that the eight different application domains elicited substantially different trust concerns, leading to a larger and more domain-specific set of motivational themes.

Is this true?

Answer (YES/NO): NO